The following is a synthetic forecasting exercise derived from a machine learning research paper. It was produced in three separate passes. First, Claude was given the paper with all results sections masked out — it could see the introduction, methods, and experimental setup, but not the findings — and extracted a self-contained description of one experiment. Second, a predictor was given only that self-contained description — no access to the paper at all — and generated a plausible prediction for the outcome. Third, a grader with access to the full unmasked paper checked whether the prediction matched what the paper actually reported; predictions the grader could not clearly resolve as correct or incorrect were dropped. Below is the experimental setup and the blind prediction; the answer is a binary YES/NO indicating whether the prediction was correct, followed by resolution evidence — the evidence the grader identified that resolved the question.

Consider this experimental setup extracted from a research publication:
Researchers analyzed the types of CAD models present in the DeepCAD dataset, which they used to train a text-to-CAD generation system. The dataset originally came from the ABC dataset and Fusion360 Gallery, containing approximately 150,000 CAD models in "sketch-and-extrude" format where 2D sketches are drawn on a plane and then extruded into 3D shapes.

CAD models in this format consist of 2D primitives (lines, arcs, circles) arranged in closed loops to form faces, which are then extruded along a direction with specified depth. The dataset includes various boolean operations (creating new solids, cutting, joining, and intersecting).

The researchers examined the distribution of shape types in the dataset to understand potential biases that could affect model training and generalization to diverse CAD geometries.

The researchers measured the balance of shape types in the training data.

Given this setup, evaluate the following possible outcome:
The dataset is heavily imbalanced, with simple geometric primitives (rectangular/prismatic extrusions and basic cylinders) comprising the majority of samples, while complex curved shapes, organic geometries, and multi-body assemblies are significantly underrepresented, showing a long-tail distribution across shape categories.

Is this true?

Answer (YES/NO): YES